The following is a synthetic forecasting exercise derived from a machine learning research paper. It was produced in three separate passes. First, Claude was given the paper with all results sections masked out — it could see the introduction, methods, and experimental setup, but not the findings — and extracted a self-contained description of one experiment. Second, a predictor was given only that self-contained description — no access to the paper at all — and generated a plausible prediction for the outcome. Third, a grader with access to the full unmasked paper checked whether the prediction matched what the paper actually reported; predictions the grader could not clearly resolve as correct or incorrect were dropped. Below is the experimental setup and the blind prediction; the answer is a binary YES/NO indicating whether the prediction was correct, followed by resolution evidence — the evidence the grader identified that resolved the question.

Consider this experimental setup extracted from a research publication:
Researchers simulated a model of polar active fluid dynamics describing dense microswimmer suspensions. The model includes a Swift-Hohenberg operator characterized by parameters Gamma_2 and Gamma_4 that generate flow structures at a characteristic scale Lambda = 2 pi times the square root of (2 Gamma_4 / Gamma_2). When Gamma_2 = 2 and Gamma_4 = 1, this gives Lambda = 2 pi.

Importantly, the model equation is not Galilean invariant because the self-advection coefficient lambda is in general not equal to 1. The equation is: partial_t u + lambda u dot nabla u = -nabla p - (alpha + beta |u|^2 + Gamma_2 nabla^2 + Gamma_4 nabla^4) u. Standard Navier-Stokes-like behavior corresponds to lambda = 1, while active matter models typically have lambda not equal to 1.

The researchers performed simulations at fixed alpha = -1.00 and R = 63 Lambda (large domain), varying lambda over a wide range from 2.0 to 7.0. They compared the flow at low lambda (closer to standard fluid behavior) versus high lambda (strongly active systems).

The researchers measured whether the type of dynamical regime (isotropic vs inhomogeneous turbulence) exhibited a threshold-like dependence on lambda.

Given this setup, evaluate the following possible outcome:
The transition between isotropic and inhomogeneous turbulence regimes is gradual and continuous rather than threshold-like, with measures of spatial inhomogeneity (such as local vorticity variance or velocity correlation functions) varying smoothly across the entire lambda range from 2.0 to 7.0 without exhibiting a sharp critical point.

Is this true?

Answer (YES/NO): NO